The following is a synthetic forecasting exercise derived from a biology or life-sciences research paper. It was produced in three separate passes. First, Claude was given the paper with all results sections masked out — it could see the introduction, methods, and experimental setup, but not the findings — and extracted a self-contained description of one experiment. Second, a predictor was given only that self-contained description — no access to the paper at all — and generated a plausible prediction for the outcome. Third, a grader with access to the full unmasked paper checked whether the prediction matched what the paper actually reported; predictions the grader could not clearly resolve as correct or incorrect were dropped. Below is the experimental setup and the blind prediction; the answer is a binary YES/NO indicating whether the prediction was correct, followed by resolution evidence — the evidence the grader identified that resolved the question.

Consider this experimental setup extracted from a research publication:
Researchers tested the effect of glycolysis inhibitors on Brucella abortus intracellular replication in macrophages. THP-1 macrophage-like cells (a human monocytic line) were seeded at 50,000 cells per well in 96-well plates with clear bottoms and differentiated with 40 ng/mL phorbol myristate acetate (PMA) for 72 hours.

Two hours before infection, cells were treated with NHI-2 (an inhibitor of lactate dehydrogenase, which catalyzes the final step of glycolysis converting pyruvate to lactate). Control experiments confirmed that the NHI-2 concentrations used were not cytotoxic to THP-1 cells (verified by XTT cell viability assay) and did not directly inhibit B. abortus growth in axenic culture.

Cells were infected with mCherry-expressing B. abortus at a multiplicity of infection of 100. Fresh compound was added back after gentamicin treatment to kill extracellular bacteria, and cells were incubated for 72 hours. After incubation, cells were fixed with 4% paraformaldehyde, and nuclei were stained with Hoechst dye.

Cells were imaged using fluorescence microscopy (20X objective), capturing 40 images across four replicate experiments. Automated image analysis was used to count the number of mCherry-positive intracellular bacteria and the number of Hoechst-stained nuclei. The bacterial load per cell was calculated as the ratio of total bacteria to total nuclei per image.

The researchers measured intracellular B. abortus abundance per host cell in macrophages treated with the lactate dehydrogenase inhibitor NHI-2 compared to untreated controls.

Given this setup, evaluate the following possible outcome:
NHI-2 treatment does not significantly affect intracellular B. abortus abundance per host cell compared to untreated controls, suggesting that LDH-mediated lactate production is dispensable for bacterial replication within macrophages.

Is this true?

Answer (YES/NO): NO